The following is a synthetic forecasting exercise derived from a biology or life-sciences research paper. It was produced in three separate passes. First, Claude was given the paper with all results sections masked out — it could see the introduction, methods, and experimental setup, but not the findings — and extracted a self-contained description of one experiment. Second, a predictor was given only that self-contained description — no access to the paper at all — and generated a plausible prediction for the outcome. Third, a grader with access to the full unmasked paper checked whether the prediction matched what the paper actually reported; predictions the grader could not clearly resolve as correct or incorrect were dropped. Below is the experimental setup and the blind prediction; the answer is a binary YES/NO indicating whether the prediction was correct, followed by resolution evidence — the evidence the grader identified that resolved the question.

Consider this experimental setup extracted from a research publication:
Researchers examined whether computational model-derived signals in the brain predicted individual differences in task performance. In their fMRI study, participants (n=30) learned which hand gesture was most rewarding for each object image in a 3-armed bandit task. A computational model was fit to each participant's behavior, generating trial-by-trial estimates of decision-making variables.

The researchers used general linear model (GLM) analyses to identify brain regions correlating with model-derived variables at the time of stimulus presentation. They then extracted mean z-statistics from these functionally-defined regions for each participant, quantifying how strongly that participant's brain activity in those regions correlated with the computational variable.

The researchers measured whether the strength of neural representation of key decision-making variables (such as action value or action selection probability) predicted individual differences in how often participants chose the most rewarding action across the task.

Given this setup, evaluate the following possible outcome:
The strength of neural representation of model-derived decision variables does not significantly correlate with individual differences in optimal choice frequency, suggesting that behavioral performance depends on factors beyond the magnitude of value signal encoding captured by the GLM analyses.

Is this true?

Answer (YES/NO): NO